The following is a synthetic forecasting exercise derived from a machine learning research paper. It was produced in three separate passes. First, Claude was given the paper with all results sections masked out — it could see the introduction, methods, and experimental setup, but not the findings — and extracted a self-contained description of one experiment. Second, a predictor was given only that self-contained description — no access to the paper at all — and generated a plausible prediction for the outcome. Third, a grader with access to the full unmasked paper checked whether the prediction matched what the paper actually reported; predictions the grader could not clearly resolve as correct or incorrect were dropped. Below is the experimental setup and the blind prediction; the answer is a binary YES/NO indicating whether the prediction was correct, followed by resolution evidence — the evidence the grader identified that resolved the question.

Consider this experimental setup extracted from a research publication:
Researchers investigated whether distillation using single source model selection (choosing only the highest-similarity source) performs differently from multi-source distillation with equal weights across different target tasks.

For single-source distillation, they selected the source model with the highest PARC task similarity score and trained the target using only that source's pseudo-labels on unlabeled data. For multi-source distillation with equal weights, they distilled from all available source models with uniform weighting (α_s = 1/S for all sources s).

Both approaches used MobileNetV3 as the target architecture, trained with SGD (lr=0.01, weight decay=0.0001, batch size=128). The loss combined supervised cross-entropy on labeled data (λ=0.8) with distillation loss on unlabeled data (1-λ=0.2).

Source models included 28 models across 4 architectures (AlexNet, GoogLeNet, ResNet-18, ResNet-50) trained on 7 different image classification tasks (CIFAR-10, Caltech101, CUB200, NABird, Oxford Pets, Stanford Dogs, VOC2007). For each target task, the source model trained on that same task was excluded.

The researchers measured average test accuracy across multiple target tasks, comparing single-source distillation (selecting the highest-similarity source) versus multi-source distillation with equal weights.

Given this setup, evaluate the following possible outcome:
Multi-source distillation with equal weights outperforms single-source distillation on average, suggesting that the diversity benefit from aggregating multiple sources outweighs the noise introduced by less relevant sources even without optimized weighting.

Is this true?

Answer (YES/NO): NO